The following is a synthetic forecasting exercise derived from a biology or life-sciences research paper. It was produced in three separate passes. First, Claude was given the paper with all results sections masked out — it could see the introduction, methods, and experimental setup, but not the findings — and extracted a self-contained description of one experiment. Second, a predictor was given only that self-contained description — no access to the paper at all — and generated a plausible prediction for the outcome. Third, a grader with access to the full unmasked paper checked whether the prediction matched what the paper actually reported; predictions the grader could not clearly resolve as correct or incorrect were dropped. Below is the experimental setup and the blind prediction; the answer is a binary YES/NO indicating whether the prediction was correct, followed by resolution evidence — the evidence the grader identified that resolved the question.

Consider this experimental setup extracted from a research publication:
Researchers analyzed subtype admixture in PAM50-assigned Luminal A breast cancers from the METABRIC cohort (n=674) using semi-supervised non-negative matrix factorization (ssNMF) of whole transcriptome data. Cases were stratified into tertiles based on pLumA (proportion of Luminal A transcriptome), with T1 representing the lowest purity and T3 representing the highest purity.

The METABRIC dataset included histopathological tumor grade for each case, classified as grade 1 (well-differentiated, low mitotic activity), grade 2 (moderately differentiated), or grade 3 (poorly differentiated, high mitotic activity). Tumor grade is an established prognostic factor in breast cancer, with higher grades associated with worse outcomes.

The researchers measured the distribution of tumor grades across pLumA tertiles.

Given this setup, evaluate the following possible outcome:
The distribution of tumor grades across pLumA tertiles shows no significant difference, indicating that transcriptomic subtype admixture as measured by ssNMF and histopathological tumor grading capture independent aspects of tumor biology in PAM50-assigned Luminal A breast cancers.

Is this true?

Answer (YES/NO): NO